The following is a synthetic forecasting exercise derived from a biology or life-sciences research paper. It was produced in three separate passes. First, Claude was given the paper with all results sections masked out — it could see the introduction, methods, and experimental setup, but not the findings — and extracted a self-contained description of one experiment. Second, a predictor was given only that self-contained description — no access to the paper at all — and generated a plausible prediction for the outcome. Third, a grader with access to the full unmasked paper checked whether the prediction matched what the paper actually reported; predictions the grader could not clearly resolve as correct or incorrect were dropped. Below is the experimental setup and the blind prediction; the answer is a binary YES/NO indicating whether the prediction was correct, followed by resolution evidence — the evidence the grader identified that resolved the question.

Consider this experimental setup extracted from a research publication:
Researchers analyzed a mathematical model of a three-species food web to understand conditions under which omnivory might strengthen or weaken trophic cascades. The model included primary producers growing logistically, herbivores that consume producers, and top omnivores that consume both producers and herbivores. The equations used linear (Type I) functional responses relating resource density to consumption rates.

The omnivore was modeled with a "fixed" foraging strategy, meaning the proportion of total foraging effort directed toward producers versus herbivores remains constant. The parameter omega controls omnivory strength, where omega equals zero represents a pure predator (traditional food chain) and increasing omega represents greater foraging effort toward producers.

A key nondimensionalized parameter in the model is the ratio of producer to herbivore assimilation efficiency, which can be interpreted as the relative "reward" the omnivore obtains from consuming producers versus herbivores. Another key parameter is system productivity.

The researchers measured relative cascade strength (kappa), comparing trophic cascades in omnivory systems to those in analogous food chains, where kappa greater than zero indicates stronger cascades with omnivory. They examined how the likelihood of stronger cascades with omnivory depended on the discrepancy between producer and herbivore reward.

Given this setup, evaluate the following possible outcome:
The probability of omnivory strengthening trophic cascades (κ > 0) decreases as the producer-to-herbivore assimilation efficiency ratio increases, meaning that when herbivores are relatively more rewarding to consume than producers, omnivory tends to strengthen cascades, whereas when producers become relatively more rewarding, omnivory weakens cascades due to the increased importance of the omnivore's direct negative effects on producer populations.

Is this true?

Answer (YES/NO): NO